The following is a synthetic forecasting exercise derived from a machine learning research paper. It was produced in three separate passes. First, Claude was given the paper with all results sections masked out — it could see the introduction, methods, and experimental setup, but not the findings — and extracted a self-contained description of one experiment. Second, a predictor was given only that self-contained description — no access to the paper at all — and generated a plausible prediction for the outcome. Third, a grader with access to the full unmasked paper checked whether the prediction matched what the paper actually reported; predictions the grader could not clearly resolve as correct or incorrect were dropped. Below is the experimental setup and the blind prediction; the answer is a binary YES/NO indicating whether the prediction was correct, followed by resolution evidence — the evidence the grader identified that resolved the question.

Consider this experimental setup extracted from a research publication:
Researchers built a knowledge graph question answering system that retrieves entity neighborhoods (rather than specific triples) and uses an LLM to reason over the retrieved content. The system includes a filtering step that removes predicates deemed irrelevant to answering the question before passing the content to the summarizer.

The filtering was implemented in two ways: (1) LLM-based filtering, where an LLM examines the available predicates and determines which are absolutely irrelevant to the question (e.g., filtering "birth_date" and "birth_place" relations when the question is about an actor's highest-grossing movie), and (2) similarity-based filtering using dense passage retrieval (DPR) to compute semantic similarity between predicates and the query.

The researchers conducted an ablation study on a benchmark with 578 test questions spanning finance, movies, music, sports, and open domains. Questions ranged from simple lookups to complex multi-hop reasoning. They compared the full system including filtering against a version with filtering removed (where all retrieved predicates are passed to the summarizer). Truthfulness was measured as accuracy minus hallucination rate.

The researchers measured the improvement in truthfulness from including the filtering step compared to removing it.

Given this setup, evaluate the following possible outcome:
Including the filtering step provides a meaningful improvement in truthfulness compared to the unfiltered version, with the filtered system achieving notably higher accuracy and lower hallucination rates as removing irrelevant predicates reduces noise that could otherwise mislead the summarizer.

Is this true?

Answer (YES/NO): YES